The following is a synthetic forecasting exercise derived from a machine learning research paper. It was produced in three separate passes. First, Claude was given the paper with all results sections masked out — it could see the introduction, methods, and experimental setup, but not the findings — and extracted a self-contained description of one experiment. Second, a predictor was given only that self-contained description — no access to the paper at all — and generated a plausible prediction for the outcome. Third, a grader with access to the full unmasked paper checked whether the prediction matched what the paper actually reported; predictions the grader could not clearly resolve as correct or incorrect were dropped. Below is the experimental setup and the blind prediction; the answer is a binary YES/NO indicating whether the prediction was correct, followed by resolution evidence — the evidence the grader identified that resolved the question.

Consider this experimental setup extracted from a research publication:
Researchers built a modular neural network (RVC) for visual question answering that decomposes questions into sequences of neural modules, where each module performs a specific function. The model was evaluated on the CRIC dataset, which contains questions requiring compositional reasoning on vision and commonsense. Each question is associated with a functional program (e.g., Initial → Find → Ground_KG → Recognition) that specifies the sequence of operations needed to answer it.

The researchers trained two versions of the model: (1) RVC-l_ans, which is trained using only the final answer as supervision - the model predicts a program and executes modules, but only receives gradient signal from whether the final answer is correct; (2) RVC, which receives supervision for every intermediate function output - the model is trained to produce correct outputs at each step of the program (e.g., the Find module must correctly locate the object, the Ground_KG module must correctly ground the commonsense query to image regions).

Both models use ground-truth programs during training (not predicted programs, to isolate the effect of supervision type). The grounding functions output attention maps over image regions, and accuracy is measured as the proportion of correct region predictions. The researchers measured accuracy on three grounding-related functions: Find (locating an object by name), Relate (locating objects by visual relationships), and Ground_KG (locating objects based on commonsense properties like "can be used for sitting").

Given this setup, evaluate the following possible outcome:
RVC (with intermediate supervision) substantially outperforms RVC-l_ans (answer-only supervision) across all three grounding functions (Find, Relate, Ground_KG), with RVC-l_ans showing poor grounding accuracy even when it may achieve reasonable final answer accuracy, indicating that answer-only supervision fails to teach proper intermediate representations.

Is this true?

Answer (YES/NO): YES